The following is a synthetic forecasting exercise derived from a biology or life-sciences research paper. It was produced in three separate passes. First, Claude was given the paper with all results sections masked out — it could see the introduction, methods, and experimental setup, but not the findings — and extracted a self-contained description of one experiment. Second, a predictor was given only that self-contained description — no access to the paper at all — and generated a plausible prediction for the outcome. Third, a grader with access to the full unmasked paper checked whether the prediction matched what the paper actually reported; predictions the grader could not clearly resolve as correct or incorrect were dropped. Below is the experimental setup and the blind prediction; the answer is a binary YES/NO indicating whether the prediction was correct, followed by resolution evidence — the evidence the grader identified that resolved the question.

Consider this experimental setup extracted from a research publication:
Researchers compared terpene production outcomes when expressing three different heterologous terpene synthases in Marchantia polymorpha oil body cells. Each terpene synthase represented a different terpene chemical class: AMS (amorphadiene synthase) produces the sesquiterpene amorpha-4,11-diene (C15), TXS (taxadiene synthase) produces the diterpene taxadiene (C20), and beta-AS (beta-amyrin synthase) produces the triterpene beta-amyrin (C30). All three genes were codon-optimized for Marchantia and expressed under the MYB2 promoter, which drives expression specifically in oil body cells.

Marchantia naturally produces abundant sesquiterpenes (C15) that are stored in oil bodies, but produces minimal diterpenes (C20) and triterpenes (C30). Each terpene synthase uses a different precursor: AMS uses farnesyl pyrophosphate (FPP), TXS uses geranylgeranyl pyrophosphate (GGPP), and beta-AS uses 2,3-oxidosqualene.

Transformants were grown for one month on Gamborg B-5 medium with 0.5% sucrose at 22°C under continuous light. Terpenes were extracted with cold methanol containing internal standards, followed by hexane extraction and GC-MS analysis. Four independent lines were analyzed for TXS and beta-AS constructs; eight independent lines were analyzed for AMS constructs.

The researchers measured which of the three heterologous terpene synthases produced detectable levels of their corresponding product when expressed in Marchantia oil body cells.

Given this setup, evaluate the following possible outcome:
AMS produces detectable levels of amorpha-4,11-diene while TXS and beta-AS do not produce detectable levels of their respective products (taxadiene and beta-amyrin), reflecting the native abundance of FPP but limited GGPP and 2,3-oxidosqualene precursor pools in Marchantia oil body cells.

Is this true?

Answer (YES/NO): NO